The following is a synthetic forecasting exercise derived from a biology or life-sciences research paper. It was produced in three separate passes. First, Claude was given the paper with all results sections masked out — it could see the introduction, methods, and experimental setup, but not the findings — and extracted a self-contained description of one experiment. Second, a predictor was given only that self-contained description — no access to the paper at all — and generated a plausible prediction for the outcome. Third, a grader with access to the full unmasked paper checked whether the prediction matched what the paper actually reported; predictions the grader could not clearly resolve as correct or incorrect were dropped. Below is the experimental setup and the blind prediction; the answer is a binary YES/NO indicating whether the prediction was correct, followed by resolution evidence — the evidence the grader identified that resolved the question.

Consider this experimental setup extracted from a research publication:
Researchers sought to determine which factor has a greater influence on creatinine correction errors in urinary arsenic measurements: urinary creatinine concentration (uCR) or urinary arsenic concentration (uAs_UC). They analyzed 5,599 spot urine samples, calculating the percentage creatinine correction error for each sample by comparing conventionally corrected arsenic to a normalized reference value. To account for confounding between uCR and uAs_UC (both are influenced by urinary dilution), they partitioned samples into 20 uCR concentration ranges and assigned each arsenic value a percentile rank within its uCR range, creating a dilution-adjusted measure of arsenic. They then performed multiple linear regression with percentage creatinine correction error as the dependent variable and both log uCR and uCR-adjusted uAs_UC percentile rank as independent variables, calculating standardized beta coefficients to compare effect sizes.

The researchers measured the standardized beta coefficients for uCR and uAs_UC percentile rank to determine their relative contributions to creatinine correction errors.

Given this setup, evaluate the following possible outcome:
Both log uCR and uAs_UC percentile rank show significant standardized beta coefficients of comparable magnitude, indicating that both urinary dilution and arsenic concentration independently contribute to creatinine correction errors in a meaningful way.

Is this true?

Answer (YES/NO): NO